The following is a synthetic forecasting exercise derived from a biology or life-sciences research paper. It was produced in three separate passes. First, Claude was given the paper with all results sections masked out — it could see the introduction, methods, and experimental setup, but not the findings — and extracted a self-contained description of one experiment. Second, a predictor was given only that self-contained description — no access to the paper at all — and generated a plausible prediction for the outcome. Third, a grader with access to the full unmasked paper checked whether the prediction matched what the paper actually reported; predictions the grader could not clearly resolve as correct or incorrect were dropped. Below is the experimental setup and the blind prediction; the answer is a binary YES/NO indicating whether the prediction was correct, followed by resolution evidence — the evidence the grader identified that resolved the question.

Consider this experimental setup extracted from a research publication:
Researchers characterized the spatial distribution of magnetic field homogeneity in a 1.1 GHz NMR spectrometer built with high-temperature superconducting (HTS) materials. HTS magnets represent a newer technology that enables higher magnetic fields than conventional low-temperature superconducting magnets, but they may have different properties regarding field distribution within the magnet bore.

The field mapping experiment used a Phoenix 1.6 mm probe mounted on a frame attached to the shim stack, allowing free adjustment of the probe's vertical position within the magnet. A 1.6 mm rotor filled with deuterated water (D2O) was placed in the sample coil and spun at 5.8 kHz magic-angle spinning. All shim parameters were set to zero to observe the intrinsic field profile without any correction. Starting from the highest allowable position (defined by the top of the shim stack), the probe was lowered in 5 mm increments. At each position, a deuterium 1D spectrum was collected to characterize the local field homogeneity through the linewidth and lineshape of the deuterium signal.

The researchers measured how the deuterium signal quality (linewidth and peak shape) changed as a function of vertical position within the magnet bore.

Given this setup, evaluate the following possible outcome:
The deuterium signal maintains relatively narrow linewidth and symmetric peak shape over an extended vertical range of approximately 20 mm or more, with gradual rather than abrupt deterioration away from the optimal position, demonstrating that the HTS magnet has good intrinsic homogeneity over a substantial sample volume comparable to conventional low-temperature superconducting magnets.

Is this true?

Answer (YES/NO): NO